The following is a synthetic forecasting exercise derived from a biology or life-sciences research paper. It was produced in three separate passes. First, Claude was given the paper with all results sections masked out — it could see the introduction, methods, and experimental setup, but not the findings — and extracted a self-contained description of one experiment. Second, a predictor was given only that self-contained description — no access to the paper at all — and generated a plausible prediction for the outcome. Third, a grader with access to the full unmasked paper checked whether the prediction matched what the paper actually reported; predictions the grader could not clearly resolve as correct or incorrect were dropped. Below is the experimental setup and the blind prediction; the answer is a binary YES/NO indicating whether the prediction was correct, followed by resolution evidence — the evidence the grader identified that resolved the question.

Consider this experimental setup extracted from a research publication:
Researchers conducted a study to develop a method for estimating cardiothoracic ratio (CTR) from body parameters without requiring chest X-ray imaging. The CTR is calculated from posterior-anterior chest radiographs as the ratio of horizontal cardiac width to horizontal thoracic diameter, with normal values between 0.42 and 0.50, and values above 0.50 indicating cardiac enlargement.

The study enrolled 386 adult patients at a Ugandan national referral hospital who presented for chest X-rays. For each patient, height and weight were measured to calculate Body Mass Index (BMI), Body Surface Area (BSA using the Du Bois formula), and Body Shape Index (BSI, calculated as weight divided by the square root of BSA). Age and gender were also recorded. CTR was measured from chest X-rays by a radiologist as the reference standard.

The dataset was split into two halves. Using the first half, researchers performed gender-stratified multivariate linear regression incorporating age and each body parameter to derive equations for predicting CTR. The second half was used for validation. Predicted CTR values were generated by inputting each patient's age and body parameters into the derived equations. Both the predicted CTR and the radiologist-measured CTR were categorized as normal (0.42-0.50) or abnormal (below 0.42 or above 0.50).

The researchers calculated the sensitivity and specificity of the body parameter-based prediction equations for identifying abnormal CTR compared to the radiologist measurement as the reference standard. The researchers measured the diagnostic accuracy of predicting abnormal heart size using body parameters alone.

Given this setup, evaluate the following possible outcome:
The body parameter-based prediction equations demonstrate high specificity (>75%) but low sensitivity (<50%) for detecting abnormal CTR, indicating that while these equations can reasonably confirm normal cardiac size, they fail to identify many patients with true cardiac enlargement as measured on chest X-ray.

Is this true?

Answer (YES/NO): YES